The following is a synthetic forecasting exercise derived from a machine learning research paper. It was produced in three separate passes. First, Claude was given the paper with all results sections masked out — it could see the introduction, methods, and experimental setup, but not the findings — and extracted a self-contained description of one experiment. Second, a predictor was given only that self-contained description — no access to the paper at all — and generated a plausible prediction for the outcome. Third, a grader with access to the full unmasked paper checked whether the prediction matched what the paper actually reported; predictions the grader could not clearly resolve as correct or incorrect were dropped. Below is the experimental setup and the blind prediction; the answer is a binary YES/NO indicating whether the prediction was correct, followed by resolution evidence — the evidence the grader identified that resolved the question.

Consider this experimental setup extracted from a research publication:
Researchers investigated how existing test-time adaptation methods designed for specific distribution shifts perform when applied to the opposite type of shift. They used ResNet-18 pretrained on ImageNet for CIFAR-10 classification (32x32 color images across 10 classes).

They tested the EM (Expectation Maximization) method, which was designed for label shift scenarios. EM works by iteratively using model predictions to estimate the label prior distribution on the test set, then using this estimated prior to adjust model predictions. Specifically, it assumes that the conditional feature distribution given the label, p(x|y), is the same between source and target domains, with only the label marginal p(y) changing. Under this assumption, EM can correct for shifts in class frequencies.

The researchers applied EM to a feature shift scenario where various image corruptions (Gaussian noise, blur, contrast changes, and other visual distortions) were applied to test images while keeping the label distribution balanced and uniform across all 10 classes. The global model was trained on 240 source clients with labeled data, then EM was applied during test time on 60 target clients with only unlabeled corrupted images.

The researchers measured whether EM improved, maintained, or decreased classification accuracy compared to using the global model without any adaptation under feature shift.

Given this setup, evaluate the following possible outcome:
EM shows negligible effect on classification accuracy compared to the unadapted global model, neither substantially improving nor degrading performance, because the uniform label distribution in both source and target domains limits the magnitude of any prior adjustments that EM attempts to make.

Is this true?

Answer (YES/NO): NO